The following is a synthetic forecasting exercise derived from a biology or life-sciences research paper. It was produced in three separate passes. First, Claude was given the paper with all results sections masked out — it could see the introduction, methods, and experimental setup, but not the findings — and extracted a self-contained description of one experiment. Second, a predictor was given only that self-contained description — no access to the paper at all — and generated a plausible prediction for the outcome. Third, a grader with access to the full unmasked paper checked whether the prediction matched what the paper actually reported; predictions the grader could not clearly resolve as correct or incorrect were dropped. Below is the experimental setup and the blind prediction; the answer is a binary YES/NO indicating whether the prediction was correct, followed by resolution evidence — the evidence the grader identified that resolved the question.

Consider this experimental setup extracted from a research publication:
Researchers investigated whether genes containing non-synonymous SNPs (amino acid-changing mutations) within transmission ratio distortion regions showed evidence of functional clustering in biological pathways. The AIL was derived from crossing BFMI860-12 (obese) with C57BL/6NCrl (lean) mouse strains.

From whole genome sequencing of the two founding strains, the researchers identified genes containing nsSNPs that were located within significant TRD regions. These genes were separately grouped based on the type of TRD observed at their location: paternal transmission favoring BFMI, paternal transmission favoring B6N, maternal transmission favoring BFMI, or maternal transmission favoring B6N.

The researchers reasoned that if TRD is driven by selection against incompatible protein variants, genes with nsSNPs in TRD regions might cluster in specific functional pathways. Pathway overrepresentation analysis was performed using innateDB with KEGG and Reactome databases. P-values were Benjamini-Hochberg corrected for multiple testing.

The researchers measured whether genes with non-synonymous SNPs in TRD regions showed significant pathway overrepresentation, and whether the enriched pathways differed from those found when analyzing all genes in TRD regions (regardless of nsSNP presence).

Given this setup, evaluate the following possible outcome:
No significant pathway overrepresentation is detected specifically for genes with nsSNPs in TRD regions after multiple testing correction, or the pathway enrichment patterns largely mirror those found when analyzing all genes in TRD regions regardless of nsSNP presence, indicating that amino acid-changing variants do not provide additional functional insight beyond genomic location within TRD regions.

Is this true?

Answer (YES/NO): NO